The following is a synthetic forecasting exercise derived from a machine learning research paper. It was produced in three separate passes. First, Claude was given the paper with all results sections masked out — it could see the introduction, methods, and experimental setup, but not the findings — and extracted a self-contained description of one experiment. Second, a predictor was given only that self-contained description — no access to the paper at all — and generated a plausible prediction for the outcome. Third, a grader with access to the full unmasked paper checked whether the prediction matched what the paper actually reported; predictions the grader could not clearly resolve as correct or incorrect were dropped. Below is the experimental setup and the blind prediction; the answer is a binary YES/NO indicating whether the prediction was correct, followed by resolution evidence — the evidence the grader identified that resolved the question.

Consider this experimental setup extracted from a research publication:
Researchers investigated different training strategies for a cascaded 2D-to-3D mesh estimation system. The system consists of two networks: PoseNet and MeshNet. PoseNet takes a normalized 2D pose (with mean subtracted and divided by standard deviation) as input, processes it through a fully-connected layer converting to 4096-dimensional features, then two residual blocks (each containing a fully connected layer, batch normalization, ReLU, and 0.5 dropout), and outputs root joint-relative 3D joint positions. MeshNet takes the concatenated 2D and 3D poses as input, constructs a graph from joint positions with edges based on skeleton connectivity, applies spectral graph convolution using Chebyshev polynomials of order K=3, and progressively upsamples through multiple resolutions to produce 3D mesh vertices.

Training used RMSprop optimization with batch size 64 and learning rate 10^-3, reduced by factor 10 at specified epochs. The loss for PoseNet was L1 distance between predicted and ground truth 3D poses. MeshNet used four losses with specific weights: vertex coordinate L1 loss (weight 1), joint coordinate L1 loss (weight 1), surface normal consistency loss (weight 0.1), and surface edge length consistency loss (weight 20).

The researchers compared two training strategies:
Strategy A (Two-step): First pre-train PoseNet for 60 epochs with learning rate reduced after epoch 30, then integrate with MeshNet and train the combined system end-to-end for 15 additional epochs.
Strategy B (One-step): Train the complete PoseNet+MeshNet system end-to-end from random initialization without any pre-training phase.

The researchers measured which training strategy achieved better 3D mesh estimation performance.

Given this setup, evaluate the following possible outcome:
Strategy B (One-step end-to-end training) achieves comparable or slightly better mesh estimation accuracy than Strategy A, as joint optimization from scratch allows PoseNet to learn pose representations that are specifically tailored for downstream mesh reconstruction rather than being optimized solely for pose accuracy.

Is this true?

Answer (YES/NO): NO